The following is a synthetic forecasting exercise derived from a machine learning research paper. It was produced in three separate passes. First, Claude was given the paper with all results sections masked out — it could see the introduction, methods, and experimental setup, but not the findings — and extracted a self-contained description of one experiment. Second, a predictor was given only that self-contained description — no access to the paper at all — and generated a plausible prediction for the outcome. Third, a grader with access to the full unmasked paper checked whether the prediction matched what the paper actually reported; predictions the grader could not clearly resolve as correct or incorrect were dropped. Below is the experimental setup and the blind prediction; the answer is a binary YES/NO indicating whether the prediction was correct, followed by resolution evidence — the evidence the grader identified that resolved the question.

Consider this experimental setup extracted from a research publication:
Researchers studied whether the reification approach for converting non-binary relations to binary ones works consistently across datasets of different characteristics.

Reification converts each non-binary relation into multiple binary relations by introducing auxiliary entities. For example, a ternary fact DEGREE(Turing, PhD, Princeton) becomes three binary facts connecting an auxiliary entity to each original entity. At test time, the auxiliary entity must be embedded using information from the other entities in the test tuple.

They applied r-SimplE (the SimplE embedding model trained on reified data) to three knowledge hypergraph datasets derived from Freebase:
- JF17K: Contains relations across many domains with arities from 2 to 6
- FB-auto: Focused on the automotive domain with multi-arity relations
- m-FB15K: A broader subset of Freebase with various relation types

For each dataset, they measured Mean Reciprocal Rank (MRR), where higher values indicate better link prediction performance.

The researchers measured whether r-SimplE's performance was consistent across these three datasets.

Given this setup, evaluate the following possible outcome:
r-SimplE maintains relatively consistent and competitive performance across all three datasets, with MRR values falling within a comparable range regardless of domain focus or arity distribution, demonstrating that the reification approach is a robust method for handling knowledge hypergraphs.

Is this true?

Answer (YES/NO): NO